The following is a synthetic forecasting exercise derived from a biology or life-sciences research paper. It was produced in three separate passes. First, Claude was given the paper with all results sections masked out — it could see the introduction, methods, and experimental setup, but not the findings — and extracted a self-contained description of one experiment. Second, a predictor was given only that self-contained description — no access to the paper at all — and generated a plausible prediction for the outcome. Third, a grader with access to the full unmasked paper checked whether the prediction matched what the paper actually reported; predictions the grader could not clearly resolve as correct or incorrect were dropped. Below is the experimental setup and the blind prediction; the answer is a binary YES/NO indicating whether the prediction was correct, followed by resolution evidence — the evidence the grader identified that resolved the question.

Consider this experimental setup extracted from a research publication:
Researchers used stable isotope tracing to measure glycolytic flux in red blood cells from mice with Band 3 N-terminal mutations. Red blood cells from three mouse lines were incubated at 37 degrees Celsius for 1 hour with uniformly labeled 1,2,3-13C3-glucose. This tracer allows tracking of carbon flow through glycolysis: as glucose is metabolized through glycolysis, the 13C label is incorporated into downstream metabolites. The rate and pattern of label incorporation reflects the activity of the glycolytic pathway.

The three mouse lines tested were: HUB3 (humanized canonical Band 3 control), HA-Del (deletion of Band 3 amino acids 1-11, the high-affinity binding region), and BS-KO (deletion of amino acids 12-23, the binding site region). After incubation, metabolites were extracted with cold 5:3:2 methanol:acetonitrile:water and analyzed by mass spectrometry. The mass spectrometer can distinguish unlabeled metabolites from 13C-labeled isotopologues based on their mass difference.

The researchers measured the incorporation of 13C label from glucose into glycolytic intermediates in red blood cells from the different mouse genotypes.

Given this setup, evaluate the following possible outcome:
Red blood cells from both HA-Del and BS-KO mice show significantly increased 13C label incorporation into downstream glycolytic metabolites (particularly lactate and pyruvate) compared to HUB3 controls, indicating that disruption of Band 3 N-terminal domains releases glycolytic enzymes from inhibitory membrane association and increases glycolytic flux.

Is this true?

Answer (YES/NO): NO